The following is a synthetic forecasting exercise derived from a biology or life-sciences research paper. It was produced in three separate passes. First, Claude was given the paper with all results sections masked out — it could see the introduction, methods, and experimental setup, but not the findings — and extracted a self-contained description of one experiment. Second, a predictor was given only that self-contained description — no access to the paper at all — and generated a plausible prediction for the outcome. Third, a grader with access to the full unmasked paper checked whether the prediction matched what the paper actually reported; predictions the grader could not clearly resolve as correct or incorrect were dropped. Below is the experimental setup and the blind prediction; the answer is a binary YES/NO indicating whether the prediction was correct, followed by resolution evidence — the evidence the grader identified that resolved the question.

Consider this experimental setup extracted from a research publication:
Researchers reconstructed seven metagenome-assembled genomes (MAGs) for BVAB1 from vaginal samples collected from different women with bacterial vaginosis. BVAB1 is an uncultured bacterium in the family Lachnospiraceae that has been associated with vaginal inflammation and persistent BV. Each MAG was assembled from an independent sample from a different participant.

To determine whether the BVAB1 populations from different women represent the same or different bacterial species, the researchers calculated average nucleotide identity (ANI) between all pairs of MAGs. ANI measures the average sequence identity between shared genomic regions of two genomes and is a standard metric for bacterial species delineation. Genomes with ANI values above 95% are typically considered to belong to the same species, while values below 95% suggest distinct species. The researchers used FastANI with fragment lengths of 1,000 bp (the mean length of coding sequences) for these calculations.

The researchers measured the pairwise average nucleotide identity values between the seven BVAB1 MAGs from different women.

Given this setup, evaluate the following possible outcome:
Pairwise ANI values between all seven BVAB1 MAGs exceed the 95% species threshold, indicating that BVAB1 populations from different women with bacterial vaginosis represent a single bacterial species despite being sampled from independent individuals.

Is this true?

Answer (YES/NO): YES